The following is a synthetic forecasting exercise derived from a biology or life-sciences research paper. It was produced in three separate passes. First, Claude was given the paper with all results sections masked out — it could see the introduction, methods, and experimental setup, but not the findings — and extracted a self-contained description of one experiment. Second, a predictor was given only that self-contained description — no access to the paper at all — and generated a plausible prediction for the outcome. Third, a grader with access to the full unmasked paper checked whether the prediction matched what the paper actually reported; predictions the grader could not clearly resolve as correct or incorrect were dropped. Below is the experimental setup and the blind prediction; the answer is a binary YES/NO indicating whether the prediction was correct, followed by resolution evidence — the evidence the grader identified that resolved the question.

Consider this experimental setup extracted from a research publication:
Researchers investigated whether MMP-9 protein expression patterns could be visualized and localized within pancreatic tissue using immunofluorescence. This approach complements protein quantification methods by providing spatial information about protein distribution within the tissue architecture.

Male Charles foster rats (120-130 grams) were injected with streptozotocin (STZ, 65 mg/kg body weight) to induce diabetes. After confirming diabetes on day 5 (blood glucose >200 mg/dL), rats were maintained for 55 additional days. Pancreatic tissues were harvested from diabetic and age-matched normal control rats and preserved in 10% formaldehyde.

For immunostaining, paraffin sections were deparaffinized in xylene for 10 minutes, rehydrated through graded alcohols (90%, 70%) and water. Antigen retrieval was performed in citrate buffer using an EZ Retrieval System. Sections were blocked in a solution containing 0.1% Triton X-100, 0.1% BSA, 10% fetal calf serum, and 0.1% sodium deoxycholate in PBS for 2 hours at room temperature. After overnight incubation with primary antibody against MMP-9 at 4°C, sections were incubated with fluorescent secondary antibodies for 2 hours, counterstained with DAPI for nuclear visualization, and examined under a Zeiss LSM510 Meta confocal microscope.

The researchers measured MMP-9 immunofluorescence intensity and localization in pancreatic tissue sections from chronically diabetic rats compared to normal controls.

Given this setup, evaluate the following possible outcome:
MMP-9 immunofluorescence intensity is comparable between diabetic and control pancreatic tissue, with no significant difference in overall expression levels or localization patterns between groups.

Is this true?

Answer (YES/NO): NO